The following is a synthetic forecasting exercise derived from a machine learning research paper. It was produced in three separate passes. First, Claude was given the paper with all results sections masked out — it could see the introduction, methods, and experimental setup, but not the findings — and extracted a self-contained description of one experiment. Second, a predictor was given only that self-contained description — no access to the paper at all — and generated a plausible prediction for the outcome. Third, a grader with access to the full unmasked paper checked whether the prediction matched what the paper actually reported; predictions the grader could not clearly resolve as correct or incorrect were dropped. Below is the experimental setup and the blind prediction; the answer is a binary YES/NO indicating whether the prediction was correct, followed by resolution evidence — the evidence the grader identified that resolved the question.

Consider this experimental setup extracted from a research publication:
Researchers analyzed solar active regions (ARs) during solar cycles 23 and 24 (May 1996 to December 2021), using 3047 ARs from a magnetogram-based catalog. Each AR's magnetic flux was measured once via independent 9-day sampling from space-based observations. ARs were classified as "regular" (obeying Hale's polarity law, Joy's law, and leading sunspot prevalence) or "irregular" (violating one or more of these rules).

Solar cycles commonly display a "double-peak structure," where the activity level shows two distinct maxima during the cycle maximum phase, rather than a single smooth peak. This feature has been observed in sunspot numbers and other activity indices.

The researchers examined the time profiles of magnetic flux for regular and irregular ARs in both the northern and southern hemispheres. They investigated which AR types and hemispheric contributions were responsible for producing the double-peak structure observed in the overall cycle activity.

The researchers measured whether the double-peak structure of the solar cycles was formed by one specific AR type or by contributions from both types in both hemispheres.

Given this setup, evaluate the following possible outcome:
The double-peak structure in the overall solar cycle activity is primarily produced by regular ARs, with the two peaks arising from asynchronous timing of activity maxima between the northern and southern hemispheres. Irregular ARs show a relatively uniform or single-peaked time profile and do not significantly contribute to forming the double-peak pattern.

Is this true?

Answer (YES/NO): NO